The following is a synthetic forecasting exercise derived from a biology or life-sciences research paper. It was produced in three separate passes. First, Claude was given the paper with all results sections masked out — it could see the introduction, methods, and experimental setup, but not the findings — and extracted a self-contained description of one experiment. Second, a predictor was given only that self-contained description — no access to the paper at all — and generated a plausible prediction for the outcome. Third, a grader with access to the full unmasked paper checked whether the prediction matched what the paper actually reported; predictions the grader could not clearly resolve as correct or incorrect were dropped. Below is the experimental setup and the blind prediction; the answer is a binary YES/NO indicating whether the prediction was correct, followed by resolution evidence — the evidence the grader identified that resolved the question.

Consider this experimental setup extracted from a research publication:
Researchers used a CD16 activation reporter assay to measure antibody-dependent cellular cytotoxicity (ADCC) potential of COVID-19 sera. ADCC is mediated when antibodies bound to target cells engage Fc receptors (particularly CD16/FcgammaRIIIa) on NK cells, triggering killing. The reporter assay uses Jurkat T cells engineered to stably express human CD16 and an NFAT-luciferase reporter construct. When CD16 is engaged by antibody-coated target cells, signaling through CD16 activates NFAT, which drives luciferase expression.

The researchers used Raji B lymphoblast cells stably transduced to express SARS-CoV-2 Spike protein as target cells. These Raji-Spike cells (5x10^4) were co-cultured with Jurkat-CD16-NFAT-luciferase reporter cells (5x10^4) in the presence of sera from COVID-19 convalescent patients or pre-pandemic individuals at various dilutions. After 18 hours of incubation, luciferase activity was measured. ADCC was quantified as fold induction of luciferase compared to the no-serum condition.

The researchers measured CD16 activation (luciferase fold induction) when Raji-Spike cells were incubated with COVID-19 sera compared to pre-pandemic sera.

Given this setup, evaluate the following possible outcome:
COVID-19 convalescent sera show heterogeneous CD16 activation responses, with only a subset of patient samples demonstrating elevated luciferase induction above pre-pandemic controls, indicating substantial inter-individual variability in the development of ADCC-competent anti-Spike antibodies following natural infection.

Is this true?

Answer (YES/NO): NO